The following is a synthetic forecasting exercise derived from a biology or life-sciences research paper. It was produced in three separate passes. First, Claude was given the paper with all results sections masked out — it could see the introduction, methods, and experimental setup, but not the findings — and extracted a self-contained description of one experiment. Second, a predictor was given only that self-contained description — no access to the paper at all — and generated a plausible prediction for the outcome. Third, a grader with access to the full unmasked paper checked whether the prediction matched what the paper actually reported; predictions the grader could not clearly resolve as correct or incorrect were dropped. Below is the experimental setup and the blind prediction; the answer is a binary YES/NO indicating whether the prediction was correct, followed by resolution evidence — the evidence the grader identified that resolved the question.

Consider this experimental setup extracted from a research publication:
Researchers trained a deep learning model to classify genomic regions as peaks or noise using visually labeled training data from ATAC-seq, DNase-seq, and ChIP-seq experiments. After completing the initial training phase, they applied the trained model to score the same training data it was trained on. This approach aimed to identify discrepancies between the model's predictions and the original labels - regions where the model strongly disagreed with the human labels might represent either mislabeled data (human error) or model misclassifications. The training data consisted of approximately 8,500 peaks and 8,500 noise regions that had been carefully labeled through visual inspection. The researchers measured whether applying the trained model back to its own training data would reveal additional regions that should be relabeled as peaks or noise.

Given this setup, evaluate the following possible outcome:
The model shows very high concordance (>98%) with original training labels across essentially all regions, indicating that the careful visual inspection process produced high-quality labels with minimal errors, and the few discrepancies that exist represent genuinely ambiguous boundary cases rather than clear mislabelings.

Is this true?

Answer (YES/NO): NO